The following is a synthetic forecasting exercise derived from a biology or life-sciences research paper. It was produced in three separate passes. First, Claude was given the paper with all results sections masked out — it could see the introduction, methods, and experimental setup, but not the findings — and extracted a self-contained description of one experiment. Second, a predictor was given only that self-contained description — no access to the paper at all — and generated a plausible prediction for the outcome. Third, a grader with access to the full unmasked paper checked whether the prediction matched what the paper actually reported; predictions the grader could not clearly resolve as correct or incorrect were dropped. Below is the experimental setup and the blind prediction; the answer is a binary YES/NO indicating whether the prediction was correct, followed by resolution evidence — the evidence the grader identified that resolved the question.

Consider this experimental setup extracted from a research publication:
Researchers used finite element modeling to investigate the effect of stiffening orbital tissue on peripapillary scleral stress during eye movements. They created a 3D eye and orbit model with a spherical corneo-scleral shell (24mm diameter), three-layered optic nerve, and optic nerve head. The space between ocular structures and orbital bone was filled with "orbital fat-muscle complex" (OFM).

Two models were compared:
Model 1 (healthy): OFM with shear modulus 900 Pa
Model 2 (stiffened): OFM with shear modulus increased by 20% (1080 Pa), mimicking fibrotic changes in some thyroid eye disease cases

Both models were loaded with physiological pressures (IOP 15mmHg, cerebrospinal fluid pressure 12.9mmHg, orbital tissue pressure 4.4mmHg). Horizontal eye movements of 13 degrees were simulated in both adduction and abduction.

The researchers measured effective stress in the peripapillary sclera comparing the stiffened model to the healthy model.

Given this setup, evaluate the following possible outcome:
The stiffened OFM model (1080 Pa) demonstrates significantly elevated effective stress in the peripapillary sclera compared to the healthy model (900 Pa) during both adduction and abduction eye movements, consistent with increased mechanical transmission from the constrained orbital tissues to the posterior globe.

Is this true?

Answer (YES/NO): NO